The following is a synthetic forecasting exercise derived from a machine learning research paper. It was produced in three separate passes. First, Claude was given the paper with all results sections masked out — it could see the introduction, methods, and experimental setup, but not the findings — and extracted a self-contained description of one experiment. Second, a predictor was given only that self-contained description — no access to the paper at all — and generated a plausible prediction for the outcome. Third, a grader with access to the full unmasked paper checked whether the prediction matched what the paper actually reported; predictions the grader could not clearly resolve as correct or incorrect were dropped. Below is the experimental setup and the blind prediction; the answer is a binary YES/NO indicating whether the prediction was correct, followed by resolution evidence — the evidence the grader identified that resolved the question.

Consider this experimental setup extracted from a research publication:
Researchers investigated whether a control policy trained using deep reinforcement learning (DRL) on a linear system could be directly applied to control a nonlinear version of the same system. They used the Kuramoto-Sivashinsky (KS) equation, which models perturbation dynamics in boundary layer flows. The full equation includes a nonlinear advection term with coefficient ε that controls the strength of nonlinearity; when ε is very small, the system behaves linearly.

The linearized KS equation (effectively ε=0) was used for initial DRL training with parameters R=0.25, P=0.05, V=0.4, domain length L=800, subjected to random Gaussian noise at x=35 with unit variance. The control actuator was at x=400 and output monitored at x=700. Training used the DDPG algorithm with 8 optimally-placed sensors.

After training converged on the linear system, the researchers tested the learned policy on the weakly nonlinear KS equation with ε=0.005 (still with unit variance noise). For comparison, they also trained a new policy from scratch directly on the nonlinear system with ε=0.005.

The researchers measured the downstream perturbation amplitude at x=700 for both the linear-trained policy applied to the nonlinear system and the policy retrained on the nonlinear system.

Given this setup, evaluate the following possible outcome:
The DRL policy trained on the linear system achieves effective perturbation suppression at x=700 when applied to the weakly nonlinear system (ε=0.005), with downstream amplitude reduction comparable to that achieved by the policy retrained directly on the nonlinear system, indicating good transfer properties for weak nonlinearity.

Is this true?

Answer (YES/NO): NO